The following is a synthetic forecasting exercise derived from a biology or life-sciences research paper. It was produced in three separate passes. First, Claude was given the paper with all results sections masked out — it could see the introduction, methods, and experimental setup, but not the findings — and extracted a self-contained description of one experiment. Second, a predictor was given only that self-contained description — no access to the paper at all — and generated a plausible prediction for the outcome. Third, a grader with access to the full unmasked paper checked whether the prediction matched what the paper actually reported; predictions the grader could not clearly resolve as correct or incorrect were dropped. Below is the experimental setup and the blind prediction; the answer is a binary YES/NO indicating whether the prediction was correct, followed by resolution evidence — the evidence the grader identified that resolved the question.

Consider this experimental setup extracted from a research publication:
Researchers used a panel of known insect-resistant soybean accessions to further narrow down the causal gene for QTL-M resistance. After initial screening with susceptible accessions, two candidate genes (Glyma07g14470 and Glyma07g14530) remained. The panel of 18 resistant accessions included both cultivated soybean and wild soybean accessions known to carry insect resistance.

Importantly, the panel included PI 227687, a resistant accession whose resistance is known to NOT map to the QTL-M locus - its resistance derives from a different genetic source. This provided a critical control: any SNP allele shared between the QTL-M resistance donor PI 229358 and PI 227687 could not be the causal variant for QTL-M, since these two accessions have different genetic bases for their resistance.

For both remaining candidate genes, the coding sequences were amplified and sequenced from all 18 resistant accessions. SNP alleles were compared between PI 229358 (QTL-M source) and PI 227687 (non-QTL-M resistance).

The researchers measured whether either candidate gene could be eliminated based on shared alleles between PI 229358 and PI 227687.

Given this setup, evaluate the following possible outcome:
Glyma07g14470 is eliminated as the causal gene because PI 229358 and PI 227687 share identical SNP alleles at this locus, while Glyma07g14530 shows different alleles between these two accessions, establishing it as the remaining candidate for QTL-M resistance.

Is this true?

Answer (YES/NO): YES